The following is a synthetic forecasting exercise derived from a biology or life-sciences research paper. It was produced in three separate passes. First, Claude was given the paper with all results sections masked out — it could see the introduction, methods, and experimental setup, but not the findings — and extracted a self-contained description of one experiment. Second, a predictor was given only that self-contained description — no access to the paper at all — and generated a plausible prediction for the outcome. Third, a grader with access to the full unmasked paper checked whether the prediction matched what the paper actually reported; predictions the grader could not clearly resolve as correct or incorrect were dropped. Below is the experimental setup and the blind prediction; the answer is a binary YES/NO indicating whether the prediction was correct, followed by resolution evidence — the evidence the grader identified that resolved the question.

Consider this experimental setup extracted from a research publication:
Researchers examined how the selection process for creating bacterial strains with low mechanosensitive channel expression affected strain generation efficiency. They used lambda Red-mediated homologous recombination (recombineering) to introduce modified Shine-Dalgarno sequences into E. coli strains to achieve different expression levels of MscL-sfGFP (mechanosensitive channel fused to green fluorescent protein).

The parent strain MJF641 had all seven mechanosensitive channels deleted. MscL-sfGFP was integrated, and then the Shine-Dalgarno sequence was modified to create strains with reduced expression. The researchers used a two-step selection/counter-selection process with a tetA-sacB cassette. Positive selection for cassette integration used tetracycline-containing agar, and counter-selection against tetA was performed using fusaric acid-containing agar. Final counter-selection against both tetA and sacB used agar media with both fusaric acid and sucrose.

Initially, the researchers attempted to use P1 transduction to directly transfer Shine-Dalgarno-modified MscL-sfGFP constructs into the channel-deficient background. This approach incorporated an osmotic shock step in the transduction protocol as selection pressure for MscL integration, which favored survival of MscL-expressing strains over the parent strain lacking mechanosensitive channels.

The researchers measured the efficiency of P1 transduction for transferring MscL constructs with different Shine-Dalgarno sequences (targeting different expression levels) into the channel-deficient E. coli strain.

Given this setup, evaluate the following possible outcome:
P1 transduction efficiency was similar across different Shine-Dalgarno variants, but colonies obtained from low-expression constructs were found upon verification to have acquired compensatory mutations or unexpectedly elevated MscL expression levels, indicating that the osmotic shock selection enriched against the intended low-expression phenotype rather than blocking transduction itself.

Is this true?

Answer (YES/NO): NO